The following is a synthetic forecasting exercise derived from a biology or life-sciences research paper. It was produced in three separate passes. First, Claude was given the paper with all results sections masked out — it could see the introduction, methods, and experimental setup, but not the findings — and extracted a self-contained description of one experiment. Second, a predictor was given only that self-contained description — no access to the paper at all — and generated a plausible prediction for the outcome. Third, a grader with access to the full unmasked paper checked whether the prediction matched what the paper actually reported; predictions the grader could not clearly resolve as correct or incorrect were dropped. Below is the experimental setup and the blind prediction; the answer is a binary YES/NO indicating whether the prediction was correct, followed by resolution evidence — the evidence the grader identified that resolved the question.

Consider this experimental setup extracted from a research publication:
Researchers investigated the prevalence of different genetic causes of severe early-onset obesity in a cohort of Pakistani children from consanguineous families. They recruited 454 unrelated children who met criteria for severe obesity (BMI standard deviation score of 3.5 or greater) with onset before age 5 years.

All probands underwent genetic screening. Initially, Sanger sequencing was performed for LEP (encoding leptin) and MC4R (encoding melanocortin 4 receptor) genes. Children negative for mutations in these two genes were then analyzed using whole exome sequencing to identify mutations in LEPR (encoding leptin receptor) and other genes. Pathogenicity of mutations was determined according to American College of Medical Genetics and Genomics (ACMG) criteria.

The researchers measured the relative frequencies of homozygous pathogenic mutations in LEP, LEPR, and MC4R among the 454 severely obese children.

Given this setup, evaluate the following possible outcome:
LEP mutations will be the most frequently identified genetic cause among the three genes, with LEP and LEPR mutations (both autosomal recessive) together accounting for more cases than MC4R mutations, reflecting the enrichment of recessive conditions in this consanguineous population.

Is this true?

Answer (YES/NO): YES